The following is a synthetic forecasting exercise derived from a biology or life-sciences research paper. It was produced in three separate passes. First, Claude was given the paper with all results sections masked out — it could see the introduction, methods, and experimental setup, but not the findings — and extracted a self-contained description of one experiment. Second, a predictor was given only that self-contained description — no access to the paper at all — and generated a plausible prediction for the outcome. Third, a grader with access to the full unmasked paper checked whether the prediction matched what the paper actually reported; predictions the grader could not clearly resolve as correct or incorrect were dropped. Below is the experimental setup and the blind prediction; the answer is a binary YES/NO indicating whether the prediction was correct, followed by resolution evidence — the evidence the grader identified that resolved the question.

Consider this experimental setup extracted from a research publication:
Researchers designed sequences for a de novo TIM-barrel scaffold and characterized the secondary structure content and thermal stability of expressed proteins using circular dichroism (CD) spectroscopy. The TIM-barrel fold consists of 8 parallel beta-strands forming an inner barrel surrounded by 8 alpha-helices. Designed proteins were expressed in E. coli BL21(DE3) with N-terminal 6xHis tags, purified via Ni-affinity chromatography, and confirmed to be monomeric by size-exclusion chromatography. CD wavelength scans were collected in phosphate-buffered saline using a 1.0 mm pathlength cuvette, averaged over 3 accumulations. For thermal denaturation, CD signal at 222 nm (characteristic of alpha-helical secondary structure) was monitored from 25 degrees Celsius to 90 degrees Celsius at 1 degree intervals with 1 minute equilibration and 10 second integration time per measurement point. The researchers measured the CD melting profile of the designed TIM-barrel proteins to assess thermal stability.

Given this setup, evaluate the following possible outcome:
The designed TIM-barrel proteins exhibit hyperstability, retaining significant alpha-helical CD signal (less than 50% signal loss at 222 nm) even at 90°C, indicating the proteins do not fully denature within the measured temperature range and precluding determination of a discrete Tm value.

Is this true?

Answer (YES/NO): NO